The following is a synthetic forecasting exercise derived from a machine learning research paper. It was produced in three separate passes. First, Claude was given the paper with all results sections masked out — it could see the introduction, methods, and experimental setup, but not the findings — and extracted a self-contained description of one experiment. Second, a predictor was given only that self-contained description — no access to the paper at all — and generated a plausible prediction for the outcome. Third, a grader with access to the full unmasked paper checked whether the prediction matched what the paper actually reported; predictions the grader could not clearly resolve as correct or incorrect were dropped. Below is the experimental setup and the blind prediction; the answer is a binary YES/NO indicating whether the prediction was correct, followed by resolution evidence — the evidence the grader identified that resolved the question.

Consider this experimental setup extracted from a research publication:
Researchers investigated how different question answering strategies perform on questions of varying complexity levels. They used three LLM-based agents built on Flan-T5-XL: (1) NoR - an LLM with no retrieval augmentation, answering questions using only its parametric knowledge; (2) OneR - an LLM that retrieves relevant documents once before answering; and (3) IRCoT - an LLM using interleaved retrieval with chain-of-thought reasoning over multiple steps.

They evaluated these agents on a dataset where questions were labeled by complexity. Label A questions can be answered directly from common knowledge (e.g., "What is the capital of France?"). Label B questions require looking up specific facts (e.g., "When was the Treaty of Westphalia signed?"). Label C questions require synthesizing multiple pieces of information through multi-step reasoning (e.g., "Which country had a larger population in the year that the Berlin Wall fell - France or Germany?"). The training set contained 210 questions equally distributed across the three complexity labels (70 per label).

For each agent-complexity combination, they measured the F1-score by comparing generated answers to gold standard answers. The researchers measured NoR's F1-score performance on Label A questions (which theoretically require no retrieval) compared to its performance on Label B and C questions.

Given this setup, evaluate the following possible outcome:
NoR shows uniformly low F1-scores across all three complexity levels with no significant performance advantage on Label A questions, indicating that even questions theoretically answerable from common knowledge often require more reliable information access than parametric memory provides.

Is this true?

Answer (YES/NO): NO